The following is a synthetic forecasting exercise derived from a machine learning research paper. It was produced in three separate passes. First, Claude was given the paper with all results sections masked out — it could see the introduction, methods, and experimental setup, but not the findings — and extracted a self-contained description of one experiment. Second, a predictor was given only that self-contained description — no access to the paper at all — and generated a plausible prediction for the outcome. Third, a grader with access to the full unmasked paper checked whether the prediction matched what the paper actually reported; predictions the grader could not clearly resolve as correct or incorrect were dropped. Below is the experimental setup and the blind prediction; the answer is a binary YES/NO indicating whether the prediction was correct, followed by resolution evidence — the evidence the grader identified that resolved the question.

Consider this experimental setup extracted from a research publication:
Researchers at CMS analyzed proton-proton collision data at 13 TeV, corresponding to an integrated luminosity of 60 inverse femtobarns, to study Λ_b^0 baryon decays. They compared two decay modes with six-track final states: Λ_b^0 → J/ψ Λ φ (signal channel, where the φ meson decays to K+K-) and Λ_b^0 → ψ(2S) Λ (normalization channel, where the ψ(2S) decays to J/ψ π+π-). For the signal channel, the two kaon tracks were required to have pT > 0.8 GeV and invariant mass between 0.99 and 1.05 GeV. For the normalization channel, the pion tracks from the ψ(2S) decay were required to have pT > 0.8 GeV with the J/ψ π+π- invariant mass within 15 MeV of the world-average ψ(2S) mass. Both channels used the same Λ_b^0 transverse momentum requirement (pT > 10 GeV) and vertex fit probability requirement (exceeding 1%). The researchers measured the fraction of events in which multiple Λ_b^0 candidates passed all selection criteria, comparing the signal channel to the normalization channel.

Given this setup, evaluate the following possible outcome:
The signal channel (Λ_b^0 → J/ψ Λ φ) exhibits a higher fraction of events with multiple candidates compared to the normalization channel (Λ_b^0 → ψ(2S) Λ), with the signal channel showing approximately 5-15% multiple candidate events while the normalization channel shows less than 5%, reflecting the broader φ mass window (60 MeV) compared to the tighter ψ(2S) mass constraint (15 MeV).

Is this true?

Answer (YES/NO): NO